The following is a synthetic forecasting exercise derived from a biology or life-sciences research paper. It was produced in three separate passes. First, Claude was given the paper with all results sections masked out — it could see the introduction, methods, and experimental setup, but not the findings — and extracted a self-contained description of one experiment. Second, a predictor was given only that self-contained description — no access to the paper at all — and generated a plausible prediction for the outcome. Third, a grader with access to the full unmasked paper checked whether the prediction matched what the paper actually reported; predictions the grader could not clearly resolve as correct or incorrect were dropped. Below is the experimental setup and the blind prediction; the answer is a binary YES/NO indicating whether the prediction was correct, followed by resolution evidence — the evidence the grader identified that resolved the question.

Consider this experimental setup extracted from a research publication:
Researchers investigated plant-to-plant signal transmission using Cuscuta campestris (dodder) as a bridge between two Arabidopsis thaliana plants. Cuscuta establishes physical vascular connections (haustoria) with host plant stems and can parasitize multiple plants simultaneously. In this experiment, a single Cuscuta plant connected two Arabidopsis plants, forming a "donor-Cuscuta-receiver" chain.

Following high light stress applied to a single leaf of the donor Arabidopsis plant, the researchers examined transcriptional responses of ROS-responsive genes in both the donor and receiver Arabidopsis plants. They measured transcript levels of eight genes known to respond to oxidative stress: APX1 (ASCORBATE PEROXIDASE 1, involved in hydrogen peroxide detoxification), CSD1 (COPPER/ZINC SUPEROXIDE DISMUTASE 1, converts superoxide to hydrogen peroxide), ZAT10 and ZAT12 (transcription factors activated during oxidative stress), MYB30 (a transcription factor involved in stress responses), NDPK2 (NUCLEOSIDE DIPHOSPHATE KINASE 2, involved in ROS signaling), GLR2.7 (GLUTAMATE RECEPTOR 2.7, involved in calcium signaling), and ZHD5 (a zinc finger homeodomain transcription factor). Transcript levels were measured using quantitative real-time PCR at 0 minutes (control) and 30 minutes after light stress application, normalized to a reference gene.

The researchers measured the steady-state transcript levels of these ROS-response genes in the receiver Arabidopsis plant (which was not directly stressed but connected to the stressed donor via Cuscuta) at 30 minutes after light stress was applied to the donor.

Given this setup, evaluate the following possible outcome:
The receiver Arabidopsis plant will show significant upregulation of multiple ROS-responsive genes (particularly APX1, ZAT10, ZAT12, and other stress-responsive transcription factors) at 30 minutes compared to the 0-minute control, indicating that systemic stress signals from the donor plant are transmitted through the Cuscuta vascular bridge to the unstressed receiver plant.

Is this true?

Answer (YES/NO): YES